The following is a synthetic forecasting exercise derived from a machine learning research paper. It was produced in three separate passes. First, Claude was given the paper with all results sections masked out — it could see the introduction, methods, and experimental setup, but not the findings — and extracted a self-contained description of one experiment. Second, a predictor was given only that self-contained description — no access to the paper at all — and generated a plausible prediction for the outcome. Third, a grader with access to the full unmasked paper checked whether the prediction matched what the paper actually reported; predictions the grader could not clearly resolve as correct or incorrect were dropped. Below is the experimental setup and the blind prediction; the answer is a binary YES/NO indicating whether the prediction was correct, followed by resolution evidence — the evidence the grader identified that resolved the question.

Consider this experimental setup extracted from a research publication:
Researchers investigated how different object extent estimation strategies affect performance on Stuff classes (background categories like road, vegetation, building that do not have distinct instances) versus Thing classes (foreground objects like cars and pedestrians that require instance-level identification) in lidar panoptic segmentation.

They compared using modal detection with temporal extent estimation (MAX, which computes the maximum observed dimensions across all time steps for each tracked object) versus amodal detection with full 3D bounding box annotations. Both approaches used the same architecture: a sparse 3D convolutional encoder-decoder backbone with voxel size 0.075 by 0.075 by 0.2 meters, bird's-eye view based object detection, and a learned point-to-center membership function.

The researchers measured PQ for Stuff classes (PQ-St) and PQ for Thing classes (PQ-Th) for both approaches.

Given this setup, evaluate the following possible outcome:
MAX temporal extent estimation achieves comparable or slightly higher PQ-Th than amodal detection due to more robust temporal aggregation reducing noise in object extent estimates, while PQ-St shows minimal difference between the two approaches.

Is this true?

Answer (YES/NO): NO